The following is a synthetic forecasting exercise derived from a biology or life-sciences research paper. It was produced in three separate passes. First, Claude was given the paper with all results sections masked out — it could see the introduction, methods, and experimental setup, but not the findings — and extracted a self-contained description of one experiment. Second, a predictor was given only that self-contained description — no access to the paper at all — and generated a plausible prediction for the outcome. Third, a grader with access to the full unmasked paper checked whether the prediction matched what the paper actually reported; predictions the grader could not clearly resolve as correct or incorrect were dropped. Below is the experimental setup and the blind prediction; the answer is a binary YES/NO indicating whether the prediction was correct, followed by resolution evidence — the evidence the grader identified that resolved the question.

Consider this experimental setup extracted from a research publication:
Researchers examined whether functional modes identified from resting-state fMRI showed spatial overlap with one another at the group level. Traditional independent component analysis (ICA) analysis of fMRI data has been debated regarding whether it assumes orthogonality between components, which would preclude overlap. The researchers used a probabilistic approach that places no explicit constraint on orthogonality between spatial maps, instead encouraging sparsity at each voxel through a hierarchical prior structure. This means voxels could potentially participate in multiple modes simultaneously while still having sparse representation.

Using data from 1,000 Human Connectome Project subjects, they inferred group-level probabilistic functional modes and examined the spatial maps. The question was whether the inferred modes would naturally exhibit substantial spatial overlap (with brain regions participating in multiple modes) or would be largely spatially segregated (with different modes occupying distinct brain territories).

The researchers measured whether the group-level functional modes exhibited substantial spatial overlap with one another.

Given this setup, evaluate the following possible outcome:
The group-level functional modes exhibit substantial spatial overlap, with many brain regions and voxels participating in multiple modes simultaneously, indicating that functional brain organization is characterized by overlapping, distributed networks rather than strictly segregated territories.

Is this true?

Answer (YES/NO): YES